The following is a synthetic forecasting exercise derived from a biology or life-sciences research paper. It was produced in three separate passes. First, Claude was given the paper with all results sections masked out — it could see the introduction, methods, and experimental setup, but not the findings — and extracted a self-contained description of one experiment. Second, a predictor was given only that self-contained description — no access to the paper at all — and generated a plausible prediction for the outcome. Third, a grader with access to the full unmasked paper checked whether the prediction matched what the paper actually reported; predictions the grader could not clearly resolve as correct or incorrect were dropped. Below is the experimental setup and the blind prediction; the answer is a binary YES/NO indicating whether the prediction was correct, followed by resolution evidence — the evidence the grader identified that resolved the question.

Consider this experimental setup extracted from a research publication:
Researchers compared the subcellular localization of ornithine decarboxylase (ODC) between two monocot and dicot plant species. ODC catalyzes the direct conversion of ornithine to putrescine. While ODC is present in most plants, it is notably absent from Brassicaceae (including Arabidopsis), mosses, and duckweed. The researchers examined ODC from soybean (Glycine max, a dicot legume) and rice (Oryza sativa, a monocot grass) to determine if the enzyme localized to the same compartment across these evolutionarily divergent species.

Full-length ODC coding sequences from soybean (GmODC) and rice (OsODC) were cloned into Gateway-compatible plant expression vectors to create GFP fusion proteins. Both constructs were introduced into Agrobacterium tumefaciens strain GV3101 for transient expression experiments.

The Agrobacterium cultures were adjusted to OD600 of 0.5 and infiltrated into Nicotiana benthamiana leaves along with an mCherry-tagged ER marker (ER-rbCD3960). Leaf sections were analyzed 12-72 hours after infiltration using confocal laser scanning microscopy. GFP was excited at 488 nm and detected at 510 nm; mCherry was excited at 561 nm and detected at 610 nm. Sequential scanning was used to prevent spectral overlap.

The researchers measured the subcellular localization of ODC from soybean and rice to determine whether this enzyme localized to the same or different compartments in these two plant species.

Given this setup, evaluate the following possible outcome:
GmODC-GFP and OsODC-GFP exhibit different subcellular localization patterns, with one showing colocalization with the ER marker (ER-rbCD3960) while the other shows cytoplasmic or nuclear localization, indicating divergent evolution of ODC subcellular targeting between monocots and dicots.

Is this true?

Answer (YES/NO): NO